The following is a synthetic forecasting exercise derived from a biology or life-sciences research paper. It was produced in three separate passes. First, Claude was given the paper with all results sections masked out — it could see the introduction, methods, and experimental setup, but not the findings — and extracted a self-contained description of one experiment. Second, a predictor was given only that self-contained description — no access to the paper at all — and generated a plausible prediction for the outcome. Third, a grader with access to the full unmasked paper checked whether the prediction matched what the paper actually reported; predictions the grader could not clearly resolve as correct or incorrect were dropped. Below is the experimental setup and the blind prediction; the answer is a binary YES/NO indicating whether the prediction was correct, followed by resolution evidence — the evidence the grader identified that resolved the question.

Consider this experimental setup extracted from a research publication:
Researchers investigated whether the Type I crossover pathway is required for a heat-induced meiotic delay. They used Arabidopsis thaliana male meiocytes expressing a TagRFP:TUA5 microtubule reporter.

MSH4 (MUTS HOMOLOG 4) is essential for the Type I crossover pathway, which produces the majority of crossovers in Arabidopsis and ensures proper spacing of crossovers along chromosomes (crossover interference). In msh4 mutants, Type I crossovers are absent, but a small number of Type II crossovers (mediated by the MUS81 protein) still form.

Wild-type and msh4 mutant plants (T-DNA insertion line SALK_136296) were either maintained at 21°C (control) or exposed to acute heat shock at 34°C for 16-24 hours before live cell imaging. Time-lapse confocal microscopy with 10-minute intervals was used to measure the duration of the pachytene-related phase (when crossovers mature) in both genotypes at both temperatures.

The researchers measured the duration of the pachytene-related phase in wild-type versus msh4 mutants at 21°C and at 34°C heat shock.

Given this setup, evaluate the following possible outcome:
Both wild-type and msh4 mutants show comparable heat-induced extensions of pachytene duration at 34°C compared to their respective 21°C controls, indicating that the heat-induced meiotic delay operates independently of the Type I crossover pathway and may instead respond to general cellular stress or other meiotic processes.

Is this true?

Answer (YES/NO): NO